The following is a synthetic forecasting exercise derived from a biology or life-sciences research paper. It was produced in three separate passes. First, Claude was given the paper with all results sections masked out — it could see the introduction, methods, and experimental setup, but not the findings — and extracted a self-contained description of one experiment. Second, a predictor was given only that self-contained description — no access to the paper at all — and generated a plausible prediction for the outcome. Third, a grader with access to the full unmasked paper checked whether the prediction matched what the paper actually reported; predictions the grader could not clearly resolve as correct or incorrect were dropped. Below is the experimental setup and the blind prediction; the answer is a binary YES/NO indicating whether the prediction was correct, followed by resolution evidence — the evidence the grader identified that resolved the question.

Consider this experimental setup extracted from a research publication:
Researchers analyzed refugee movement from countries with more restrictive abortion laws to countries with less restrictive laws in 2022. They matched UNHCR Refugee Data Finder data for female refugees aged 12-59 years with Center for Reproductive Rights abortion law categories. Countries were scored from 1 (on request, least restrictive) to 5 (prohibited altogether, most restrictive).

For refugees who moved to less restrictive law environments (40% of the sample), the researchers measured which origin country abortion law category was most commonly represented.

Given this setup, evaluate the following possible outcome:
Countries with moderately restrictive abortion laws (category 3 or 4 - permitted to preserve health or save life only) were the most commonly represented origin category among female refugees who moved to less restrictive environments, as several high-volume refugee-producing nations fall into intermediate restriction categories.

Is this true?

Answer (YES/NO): YES